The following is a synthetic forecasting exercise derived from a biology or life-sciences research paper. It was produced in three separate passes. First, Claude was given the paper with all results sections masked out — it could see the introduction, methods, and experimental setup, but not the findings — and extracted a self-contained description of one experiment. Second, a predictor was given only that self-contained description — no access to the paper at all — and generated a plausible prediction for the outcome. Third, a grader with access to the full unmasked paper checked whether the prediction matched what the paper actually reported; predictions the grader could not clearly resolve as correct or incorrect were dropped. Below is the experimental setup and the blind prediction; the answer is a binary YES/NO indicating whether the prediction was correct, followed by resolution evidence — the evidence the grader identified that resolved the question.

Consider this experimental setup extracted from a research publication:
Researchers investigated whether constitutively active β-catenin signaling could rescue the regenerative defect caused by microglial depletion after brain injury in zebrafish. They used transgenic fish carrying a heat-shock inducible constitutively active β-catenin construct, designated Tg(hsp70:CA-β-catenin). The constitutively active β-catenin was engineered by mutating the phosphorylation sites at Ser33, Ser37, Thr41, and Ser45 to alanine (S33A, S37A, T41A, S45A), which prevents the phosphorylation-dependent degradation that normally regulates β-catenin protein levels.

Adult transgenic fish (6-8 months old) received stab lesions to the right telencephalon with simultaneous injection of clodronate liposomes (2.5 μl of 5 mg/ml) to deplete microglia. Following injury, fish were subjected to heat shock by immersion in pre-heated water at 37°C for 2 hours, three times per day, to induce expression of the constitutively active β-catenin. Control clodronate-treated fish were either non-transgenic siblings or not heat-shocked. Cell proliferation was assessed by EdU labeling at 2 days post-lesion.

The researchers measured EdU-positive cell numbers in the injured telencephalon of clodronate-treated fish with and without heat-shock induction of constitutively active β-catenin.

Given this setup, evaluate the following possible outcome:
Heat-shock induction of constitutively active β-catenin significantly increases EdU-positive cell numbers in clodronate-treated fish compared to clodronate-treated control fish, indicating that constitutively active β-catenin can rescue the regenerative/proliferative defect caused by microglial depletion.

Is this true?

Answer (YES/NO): YES